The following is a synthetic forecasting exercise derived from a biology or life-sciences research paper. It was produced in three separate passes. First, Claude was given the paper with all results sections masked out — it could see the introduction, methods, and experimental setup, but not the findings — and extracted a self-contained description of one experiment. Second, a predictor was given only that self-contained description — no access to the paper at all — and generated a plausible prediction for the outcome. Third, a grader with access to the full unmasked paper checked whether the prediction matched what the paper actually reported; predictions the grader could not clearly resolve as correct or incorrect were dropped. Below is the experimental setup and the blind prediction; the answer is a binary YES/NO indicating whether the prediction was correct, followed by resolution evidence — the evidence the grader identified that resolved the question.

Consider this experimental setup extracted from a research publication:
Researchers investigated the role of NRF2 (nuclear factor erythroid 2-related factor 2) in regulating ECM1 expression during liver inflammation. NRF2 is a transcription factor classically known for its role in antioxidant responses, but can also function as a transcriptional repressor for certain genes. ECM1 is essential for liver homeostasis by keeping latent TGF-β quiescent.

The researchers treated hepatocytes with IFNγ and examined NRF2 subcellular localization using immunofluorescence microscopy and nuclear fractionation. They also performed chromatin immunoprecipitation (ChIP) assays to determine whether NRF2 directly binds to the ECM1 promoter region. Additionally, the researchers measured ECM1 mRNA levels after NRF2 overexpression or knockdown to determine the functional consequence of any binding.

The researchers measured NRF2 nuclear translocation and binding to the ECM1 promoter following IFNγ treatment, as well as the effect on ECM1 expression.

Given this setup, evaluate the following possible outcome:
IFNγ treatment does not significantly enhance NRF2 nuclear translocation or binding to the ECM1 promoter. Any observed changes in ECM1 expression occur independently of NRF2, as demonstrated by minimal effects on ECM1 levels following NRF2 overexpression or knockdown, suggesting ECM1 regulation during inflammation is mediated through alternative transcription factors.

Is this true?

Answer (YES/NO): NO